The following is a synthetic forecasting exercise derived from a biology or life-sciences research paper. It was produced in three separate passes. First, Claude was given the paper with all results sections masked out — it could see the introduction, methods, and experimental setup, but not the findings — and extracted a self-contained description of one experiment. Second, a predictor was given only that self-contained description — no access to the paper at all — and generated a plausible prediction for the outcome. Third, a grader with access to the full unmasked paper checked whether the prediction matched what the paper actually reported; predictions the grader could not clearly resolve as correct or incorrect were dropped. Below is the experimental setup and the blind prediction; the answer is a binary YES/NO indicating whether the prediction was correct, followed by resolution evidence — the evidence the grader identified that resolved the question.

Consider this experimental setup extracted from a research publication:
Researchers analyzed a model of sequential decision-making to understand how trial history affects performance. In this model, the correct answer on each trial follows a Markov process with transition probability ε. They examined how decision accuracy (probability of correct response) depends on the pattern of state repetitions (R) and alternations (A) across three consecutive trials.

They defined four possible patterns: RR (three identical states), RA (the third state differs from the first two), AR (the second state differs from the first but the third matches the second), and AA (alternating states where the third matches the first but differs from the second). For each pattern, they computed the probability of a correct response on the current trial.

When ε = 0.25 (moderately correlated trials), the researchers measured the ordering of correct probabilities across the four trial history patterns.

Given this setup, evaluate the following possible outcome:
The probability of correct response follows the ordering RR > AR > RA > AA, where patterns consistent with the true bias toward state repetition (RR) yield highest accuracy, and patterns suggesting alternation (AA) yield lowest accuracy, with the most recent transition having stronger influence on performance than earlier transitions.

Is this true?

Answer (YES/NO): NO